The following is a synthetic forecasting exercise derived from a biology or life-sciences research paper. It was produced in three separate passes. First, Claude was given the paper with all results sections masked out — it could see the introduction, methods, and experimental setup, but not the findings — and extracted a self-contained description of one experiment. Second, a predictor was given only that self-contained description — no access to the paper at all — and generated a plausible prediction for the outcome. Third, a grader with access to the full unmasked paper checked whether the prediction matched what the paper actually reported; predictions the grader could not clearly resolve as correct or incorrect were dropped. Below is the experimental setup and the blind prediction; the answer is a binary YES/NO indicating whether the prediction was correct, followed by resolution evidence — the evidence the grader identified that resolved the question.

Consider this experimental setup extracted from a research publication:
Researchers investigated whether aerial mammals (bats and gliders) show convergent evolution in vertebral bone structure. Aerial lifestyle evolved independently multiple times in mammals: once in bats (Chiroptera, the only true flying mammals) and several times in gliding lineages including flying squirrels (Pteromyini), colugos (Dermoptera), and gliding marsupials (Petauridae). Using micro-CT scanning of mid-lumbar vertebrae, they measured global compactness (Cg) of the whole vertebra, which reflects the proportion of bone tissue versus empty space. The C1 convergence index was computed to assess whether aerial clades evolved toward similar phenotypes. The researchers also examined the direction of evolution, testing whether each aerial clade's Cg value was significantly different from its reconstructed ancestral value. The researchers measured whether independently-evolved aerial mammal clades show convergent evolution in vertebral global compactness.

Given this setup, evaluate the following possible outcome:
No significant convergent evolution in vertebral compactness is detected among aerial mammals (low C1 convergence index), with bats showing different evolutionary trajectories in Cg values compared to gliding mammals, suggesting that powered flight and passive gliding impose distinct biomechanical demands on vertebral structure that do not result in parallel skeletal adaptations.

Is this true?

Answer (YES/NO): YES